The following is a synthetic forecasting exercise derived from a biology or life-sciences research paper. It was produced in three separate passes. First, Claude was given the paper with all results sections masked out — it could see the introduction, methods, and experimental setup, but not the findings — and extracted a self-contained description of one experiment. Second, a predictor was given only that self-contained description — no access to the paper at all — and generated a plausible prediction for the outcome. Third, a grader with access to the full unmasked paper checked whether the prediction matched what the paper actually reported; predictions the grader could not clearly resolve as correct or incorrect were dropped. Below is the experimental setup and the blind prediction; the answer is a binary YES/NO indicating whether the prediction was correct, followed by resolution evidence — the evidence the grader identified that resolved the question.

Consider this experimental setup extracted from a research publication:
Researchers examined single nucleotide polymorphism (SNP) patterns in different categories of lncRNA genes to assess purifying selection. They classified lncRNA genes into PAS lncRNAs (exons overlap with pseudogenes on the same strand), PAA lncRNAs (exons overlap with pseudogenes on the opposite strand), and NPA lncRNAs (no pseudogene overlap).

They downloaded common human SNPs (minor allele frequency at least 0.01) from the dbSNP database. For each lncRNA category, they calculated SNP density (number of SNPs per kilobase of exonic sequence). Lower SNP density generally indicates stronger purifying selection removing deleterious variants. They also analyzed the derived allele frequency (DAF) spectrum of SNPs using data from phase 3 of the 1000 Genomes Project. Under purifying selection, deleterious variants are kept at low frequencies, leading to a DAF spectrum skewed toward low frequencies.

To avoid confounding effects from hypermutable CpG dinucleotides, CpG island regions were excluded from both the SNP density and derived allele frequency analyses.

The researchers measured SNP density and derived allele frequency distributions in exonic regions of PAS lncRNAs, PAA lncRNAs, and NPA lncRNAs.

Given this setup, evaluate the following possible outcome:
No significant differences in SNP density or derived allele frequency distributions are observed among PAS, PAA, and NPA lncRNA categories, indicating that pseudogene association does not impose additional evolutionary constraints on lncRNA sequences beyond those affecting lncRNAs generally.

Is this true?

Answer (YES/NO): NO